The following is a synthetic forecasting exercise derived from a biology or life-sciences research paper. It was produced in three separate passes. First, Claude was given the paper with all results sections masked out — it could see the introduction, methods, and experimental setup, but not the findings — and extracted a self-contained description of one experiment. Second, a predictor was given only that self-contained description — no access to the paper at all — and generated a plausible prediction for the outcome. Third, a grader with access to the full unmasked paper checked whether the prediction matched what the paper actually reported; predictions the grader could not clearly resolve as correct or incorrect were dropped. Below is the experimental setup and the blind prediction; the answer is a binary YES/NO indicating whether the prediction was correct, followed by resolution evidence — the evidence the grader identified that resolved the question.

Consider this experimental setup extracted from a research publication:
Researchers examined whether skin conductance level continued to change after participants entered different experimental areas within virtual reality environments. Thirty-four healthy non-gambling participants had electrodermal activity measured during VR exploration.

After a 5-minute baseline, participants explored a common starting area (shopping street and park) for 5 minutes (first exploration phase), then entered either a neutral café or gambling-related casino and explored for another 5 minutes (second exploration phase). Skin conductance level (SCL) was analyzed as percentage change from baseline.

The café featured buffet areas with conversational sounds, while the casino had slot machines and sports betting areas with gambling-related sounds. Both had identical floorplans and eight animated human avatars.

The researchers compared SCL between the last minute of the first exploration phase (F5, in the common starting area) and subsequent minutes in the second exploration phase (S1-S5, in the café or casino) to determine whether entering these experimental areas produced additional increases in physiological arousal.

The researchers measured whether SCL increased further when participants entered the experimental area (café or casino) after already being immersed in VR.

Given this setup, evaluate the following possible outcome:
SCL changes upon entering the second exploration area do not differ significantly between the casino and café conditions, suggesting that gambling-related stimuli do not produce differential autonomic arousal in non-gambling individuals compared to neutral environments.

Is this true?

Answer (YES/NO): YES